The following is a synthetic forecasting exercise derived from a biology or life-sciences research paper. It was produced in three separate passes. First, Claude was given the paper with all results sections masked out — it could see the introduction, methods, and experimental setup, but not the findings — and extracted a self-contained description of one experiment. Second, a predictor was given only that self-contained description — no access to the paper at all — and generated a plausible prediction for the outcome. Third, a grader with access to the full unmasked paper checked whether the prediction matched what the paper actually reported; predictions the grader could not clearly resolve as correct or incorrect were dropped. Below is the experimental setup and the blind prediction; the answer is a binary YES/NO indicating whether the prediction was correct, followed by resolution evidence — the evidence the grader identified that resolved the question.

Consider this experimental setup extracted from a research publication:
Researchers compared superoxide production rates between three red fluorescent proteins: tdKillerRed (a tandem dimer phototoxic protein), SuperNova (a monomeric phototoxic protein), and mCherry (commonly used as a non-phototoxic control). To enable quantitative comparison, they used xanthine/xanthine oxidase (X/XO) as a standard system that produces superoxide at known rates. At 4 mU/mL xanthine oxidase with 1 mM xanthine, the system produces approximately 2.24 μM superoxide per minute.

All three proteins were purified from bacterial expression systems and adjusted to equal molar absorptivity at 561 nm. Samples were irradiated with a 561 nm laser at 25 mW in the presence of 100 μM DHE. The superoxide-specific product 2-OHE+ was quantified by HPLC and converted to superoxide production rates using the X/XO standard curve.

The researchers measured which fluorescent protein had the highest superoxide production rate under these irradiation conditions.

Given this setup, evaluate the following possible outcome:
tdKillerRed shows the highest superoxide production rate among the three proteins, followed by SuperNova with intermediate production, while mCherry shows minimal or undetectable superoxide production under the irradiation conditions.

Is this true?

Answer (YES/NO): NO